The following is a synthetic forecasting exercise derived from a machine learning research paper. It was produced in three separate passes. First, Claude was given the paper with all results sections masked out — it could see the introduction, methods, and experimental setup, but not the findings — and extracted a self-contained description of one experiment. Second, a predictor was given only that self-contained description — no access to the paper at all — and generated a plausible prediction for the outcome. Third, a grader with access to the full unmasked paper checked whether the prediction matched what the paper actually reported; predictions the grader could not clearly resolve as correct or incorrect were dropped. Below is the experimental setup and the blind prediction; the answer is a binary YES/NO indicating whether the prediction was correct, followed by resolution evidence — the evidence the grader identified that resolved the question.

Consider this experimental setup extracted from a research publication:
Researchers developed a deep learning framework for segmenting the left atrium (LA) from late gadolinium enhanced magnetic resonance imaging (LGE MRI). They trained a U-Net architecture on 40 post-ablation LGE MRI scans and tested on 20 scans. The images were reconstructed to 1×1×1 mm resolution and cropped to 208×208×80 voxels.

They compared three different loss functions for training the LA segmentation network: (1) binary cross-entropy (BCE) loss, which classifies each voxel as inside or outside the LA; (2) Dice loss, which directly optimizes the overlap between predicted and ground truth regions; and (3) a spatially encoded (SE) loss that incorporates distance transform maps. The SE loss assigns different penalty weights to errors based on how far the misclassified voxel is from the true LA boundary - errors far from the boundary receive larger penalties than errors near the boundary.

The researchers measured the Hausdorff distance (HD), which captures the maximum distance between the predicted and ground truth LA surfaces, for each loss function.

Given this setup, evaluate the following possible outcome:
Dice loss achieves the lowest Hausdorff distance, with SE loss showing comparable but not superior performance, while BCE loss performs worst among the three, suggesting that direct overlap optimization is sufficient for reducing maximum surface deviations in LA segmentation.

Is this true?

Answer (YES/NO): NO